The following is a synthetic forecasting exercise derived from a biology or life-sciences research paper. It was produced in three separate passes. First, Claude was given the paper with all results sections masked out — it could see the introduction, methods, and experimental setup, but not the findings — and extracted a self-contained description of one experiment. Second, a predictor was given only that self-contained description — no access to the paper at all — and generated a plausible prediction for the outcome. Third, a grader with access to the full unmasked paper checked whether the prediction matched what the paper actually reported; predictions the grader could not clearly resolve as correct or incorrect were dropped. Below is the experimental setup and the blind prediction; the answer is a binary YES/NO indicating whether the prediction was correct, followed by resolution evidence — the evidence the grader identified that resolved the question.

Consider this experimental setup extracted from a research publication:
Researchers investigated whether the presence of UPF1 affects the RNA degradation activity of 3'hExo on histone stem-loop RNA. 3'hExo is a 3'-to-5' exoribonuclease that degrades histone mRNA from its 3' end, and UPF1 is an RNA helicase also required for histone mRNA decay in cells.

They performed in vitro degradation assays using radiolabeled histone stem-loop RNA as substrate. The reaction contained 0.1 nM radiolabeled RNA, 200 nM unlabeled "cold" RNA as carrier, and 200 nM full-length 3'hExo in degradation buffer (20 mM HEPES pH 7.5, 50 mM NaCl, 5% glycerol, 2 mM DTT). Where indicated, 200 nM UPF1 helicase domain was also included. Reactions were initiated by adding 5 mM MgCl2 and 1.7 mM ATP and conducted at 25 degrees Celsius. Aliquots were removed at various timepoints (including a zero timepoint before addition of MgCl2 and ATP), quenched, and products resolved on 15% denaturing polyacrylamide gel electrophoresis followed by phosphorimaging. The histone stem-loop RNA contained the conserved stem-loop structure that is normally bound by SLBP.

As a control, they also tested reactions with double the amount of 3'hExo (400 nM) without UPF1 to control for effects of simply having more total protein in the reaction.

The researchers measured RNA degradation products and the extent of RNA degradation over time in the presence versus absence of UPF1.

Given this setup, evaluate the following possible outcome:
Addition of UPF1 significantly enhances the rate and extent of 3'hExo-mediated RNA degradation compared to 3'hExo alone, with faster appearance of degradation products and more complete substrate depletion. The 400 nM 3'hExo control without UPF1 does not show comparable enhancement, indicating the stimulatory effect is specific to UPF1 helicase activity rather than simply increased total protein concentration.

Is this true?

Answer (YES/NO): NO